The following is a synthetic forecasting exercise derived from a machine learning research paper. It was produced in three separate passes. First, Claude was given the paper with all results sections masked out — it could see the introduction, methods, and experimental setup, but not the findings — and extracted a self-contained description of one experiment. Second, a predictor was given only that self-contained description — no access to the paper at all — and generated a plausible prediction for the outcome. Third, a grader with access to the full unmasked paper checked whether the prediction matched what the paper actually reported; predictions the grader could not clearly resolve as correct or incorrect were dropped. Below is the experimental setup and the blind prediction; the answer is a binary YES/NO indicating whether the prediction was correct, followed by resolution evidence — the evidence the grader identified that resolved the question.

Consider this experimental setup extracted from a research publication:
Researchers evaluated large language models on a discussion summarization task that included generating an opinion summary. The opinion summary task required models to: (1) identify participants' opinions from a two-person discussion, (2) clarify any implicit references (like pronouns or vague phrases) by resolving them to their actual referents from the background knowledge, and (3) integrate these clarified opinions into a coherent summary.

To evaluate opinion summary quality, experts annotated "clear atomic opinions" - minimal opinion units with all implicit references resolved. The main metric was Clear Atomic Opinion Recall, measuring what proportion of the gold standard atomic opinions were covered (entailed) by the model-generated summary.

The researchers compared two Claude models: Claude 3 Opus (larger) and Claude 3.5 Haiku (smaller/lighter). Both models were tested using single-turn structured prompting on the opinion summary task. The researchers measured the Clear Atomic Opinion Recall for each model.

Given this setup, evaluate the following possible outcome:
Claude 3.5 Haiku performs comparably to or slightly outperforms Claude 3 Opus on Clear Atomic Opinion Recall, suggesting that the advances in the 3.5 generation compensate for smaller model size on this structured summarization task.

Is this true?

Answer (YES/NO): NO